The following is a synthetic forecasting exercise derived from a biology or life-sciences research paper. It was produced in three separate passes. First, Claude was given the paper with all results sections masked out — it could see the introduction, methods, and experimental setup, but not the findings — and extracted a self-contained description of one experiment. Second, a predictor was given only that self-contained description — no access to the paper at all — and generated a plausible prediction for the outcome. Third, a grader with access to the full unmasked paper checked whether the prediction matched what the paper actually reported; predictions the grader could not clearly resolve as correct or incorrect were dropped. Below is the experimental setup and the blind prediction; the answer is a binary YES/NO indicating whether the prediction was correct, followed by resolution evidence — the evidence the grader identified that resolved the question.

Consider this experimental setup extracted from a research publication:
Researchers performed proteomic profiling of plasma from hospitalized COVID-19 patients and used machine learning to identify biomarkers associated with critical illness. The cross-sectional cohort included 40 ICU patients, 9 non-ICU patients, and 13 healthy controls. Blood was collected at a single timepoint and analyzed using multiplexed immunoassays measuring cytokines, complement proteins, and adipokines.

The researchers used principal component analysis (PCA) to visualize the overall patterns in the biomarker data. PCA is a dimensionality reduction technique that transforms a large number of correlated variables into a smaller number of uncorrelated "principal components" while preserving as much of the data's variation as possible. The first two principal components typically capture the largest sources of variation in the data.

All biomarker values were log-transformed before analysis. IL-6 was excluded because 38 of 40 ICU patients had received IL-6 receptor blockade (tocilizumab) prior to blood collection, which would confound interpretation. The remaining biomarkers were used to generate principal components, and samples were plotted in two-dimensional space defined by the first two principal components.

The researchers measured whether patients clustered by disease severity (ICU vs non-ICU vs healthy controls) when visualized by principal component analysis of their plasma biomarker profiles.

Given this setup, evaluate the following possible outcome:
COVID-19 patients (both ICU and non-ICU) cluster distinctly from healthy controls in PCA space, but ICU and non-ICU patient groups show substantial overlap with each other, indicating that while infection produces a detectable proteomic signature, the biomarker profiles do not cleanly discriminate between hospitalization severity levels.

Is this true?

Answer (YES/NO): NO